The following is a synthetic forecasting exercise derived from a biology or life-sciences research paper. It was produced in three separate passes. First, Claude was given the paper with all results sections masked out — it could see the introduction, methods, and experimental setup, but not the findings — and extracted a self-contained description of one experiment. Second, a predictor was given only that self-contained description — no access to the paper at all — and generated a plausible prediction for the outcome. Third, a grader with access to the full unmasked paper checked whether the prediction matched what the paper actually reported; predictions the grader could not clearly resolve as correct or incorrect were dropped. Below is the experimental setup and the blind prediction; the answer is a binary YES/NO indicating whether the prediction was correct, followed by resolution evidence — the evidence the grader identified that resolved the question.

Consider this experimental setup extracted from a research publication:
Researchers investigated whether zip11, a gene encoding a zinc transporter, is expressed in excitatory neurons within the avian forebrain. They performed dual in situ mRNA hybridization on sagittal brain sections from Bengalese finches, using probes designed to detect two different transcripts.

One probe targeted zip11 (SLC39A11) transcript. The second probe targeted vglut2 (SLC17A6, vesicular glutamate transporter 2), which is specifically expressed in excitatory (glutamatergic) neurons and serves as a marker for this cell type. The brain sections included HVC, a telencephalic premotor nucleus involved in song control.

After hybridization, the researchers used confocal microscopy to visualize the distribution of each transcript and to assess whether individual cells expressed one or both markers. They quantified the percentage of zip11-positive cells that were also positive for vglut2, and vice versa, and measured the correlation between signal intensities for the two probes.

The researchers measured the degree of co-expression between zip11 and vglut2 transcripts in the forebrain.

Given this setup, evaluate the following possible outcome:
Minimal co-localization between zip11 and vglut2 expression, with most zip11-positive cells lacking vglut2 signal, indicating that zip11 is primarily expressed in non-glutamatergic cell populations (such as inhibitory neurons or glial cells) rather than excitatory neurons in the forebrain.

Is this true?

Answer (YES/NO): NO